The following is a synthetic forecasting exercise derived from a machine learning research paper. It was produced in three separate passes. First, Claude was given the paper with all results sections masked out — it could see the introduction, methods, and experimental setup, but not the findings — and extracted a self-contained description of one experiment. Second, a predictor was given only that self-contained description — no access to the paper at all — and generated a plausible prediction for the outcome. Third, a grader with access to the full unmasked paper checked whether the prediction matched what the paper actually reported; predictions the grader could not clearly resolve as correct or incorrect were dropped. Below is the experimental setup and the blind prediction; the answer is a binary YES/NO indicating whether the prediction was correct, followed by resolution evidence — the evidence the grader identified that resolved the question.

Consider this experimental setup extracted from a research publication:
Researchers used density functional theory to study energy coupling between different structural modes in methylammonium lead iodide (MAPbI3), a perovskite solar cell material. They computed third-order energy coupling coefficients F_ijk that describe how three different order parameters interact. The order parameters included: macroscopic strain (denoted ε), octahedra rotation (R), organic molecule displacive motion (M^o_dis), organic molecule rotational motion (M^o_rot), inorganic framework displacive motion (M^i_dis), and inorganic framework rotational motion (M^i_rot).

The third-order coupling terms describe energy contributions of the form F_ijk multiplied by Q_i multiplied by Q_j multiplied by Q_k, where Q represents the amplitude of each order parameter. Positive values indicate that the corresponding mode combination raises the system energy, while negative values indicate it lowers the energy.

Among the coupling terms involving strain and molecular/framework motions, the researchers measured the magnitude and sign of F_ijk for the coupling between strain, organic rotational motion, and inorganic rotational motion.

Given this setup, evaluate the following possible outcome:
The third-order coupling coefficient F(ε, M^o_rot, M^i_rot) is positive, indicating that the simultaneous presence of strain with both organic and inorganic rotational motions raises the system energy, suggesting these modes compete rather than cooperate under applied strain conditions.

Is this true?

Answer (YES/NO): NO